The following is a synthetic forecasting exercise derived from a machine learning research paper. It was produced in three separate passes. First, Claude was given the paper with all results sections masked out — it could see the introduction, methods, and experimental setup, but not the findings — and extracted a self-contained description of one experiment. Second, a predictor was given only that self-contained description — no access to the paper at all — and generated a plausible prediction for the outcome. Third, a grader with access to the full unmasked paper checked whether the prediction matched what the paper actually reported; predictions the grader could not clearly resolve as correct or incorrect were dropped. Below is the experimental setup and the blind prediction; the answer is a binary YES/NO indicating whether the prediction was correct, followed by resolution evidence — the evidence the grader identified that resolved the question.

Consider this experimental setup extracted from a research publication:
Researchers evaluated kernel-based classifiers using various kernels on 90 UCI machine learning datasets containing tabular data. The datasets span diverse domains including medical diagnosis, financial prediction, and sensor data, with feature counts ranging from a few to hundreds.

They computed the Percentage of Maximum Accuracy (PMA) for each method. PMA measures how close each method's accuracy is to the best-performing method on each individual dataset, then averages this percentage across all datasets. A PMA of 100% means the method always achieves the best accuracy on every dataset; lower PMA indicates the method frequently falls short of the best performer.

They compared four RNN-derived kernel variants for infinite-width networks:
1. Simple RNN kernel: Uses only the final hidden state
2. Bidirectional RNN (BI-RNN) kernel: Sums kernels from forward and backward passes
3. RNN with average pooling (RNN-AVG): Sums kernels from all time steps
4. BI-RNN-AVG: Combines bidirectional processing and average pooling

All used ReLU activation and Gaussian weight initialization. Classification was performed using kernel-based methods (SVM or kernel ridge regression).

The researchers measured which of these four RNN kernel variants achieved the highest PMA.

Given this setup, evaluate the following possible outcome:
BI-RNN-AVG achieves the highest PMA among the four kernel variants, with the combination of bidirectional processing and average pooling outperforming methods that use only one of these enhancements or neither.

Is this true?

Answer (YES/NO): YES